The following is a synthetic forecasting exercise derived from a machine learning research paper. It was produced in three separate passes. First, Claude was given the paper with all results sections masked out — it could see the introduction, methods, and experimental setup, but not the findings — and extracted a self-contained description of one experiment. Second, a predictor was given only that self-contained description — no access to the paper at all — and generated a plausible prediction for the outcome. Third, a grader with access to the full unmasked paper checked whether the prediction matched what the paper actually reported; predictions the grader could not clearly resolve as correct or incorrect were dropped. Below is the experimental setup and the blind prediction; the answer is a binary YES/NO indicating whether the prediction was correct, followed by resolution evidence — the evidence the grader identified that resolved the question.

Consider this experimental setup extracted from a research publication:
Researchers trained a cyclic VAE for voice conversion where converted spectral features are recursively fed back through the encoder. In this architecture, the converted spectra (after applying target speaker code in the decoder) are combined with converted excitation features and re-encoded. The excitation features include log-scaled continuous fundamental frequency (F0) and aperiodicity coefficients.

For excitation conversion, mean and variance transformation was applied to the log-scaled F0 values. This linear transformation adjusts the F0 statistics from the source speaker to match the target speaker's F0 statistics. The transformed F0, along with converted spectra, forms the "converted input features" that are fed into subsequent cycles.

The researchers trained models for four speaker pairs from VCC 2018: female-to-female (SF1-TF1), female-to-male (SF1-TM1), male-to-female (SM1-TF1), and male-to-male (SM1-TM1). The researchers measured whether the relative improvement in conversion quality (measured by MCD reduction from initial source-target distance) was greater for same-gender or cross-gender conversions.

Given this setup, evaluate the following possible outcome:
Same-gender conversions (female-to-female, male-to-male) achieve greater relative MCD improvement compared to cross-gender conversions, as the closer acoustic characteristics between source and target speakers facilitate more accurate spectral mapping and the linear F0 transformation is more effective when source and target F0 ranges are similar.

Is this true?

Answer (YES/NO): NO